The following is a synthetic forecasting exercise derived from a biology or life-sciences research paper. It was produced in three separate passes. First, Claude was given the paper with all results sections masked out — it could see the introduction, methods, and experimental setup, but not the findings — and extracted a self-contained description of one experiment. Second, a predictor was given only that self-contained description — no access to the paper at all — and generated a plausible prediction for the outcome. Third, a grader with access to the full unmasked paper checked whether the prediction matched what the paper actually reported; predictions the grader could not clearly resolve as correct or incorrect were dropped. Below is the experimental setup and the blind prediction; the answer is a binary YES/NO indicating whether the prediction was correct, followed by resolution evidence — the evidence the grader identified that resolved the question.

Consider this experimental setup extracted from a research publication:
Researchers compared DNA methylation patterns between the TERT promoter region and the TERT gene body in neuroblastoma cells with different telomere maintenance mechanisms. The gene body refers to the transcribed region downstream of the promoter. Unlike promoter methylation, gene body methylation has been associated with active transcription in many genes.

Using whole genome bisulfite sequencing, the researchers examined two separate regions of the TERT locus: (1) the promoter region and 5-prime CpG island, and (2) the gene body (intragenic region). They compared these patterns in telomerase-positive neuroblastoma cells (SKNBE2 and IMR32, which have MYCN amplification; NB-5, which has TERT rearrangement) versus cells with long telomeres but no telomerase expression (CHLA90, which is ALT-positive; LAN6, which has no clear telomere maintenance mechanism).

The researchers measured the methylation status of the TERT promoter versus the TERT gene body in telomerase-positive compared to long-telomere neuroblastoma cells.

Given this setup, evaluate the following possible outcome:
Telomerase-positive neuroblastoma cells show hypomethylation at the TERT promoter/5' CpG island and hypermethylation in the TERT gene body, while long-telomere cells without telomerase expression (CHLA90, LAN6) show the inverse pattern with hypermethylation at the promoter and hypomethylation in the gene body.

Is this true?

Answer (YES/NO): NO